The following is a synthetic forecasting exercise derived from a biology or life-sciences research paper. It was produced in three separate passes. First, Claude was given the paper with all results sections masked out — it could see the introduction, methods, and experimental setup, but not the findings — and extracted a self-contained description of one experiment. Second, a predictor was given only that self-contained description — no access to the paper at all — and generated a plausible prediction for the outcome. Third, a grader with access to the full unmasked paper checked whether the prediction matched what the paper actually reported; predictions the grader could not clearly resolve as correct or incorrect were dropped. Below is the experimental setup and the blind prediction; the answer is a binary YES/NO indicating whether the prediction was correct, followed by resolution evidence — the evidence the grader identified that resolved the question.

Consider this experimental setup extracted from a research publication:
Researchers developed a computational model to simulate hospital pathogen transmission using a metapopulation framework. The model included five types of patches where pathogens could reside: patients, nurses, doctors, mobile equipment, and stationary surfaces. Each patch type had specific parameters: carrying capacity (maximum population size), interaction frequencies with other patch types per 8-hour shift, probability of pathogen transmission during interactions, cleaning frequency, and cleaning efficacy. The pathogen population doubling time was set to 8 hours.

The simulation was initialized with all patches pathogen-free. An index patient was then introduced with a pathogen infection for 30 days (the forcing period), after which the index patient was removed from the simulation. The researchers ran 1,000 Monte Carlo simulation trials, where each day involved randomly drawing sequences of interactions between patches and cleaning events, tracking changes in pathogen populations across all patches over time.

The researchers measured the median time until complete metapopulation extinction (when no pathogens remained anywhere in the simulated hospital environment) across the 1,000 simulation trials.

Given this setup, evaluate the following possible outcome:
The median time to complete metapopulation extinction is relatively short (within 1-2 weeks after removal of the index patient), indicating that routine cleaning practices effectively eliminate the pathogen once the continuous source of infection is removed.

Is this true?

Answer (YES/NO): NO